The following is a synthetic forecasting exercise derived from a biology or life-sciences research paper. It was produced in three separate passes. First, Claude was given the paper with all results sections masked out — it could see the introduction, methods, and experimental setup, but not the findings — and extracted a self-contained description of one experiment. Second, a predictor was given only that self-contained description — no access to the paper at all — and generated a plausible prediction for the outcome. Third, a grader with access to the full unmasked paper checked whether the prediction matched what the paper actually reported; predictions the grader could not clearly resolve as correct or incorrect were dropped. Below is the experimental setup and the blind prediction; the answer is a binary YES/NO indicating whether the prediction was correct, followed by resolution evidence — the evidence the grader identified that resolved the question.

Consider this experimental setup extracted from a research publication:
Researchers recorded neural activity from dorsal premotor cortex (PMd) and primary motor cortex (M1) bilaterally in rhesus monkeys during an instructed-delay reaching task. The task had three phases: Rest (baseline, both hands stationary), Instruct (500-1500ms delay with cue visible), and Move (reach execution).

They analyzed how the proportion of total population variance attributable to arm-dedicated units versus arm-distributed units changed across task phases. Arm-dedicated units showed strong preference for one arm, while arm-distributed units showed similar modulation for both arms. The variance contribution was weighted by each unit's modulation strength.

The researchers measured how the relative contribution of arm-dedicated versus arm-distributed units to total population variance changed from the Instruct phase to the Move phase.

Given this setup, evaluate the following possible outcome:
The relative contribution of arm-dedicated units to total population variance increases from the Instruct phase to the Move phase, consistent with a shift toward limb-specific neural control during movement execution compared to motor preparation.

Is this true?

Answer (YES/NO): YES